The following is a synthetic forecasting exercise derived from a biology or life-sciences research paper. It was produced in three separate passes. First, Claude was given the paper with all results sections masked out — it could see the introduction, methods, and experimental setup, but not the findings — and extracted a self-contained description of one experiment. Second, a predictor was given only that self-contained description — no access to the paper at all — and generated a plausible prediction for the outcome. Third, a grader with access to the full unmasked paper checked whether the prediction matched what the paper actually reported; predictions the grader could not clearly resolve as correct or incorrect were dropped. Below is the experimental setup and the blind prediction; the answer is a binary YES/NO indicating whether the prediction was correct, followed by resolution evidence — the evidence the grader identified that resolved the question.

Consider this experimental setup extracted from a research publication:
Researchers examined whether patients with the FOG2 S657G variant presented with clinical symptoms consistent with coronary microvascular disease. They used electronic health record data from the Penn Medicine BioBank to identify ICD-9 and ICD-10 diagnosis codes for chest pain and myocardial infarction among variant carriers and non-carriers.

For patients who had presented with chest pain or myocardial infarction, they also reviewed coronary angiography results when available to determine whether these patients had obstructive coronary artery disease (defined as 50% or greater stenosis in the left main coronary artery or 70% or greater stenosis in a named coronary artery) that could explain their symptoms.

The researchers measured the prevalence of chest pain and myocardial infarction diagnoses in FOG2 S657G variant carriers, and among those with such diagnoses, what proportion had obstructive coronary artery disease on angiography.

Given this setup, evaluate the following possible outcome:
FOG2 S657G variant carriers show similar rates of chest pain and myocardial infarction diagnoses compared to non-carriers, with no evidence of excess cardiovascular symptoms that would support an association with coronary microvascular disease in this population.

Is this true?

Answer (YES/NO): NO